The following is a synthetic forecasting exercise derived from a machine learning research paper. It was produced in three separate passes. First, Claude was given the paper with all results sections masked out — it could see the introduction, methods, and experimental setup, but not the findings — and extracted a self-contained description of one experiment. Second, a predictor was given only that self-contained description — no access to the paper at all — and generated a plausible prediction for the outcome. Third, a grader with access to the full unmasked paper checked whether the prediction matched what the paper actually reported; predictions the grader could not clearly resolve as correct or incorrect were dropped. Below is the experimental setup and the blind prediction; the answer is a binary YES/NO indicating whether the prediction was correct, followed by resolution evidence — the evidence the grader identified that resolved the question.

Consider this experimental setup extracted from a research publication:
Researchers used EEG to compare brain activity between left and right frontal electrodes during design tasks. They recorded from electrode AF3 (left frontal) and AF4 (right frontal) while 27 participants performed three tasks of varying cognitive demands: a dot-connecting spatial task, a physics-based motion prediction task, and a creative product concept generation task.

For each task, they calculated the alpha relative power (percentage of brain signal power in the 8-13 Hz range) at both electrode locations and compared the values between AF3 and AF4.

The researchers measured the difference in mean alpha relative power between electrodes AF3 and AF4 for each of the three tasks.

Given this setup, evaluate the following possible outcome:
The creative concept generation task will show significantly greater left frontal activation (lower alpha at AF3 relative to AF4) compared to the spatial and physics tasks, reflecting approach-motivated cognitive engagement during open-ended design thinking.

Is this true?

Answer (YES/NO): NO